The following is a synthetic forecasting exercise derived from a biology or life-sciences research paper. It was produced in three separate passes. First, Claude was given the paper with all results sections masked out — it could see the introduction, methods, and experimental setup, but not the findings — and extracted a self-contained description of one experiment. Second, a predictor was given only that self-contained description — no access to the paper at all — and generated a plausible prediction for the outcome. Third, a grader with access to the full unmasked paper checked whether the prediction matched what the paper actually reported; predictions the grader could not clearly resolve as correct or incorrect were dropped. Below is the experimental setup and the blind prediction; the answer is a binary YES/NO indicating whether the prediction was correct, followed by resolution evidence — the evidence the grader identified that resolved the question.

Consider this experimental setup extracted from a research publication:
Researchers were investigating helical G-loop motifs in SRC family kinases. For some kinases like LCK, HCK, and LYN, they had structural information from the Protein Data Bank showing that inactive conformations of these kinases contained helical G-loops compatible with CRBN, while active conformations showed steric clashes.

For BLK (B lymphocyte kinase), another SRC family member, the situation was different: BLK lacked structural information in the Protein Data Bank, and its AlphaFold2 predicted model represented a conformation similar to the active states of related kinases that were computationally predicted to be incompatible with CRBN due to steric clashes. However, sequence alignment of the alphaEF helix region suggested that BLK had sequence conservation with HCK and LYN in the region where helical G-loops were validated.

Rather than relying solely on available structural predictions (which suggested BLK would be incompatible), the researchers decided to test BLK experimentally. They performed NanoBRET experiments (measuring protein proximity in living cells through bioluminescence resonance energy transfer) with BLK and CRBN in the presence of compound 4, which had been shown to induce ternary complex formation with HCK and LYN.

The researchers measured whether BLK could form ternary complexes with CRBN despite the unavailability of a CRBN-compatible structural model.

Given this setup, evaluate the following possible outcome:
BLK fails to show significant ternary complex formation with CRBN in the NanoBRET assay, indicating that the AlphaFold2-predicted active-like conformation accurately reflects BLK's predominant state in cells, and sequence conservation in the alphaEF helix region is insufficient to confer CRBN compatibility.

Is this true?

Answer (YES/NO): NO